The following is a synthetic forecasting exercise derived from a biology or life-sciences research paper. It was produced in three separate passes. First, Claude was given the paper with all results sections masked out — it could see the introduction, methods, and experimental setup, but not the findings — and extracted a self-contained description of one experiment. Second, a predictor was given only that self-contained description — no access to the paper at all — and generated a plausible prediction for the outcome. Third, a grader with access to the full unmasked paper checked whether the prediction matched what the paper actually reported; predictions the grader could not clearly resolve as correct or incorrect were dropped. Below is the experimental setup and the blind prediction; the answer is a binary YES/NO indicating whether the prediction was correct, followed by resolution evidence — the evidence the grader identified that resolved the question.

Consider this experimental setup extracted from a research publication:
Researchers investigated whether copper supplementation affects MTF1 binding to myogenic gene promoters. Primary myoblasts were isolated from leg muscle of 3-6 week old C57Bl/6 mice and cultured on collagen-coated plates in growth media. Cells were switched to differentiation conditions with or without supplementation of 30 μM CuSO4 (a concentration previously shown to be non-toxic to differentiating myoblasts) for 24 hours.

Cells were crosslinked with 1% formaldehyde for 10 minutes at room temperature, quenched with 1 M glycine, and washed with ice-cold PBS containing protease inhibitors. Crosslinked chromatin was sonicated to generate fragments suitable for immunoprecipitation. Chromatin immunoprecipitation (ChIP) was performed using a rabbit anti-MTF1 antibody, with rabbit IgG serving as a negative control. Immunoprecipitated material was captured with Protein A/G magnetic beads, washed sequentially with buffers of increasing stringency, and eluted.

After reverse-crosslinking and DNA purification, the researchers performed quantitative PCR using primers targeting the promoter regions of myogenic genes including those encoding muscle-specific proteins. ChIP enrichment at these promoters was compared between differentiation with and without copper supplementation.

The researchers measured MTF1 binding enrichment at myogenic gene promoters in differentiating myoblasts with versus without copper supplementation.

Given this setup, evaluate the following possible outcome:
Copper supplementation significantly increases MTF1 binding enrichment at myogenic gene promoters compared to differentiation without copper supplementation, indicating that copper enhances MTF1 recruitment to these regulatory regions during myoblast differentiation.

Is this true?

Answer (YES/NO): YES